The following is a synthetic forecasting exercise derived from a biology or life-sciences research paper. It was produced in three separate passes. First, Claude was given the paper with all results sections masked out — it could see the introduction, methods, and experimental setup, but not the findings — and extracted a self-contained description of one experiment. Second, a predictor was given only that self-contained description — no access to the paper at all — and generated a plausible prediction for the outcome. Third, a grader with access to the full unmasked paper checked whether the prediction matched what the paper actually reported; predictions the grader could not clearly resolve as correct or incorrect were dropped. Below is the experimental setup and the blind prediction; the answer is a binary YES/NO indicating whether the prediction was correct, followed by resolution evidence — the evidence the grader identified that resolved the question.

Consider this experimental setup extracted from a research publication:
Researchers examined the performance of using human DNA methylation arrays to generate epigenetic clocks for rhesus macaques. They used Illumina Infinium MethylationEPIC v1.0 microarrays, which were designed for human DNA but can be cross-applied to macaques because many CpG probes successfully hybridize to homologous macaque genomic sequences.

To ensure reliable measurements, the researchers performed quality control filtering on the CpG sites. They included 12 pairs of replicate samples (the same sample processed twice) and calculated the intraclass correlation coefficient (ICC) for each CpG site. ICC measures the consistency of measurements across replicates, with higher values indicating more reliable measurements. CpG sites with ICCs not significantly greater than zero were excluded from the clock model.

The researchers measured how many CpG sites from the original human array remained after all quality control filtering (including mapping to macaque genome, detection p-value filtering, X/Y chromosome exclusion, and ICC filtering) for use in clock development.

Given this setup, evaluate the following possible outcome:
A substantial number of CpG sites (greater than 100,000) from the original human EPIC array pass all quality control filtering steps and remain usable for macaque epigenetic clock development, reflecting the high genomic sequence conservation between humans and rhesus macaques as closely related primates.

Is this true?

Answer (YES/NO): YES